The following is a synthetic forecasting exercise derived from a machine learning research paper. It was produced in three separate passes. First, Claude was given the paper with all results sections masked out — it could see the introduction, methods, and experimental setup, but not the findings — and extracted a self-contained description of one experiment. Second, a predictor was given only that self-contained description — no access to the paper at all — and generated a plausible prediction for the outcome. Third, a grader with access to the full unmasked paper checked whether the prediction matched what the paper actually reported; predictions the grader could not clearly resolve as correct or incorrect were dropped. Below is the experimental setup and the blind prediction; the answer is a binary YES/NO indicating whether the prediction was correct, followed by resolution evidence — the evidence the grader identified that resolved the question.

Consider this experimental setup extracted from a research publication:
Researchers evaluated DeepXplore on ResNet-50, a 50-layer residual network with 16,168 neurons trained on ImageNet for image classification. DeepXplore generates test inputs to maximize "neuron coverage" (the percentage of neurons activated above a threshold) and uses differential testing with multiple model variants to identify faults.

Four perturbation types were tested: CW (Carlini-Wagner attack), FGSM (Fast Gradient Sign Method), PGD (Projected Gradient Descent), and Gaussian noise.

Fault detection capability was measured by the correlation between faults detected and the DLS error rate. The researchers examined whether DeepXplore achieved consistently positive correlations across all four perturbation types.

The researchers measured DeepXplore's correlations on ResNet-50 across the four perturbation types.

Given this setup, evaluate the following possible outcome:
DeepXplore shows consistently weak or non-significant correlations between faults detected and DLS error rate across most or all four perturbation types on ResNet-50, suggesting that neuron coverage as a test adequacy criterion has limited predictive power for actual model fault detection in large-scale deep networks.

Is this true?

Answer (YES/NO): YES